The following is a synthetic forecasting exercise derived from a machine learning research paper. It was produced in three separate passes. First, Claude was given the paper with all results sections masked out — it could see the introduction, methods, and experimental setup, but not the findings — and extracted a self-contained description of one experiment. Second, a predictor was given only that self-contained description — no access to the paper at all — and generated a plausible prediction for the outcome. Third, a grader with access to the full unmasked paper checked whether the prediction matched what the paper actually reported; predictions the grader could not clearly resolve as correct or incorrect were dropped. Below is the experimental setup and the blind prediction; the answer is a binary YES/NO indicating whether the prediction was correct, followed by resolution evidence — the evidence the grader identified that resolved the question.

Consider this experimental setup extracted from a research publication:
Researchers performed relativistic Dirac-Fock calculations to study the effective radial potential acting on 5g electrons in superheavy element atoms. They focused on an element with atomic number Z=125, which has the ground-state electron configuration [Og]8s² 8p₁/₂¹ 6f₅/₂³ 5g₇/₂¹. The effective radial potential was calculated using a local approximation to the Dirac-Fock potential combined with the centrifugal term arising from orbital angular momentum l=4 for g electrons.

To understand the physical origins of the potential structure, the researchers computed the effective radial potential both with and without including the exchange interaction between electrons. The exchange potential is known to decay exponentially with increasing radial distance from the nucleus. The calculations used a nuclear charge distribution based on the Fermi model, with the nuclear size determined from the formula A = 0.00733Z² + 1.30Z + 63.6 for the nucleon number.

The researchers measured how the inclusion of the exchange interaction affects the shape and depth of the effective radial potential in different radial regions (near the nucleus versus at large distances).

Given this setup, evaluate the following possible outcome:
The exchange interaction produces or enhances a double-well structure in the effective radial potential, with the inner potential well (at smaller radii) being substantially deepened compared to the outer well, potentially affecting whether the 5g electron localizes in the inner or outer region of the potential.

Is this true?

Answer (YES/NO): YES